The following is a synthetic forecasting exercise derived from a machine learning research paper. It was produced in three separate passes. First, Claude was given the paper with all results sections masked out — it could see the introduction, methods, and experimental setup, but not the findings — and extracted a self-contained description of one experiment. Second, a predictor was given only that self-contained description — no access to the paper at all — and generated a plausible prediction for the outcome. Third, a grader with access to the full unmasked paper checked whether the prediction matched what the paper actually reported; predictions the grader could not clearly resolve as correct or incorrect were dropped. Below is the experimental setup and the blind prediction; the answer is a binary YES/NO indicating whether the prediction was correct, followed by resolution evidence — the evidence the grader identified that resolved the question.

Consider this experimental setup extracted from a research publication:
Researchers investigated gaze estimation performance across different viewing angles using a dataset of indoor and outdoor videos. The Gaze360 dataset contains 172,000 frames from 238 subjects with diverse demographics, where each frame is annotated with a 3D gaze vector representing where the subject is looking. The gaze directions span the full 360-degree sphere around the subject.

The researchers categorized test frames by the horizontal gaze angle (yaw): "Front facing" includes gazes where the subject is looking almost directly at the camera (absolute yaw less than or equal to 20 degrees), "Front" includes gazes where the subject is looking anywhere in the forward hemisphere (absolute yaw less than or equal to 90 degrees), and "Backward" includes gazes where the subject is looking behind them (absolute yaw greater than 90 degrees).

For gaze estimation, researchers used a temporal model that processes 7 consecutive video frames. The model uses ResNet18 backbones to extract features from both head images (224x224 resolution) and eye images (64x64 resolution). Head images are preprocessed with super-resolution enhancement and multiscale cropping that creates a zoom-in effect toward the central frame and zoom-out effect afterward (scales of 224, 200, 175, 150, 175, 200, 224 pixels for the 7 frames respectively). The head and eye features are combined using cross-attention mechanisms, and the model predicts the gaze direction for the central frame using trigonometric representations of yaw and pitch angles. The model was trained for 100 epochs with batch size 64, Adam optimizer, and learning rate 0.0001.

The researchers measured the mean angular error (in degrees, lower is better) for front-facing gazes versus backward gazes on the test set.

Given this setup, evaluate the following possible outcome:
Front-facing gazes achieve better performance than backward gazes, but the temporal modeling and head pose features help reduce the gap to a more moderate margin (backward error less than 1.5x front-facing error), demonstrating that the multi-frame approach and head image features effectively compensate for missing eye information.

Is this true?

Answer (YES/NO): NO